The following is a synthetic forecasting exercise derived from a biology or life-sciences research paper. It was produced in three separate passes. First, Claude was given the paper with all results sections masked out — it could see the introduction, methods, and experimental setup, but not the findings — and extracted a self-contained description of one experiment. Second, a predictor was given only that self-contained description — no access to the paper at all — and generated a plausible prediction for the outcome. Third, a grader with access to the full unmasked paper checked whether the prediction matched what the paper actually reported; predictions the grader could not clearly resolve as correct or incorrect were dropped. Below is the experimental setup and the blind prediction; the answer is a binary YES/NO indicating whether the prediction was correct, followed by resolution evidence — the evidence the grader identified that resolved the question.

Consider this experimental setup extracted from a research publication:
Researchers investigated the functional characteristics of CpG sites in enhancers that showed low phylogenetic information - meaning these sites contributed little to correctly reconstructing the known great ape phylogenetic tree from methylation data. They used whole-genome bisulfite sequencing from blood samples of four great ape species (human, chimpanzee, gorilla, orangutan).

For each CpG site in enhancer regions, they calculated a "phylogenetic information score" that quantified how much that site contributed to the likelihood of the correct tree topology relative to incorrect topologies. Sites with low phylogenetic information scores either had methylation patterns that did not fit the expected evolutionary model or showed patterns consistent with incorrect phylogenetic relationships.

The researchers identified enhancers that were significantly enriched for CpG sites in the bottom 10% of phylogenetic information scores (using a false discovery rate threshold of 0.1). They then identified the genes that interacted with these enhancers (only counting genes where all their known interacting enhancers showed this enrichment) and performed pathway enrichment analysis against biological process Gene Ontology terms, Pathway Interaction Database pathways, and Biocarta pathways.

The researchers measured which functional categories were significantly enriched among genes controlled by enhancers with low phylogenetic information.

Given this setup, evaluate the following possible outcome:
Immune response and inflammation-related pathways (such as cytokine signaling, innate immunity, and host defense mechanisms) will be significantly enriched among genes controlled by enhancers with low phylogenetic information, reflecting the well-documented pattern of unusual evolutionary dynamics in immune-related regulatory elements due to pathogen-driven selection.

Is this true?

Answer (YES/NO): YES